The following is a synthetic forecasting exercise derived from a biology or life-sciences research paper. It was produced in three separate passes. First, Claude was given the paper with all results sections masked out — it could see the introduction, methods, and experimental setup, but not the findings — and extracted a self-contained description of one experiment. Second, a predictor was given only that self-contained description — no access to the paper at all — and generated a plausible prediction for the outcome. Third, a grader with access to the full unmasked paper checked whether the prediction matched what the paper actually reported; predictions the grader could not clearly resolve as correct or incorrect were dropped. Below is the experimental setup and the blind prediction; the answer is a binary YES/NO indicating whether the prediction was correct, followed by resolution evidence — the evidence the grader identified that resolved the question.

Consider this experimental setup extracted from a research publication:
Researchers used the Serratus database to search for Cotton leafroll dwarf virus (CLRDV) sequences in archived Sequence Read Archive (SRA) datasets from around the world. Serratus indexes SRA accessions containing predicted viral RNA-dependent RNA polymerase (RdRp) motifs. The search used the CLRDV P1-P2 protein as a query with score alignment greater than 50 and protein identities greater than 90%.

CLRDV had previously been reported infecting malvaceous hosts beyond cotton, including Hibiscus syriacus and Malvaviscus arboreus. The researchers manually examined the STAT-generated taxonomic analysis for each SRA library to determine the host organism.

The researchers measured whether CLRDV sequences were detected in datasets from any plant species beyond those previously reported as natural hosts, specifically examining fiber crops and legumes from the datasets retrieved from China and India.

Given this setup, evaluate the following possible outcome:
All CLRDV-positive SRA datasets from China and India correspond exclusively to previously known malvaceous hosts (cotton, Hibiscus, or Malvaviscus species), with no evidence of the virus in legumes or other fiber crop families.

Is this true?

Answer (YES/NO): NO